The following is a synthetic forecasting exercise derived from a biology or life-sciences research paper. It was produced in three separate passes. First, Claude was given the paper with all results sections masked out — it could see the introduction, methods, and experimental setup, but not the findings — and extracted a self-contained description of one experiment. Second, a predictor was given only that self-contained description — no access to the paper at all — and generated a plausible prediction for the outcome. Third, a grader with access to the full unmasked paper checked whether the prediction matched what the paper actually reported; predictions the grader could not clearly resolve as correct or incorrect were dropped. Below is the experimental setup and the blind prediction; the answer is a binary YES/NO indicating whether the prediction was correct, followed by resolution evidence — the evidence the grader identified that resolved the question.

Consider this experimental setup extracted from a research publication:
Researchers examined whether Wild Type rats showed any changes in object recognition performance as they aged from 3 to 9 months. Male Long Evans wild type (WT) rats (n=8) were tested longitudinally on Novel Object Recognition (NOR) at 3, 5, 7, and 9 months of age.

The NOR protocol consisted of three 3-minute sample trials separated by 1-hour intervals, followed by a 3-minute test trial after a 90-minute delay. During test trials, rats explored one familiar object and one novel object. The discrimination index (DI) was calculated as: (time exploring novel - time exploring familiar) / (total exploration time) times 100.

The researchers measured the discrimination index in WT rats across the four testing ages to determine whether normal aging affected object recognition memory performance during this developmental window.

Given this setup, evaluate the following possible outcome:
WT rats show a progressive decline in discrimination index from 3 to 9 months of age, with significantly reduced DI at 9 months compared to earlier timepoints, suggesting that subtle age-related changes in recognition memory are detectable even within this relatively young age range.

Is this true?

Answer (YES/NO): NO